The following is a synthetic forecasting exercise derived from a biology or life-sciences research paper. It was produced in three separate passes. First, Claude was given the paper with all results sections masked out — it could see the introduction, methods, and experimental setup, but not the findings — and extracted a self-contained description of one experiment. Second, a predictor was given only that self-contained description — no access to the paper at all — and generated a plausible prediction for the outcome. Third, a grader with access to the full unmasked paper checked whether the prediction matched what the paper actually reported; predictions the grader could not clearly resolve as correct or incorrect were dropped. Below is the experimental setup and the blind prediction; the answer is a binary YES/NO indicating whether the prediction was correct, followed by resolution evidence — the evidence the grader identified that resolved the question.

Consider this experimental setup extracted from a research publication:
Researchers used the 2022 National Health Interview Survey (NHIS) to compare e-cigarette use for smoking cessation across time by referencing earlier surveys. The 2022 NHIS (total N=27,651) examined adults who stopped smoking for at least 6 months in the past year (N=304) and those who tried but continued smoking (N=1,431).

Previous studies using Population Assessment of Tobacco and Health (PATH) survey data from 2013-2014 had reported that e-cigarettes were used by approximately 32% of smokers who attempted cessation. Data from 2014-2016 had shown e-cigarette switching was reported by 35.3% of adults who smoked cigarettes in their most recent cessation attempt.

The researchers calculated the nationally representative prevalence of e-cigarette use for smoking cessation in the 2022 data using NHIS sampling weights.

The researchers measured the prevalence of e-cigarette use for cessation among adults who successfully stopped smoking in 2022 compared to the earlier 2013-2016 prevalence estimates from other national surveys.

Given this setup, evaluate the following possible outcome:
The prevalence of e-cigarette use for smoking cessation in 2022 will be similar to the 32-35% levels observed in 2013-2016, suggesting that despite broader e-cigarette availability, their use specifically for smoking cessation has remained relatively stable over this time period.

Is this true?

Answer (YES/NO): NO